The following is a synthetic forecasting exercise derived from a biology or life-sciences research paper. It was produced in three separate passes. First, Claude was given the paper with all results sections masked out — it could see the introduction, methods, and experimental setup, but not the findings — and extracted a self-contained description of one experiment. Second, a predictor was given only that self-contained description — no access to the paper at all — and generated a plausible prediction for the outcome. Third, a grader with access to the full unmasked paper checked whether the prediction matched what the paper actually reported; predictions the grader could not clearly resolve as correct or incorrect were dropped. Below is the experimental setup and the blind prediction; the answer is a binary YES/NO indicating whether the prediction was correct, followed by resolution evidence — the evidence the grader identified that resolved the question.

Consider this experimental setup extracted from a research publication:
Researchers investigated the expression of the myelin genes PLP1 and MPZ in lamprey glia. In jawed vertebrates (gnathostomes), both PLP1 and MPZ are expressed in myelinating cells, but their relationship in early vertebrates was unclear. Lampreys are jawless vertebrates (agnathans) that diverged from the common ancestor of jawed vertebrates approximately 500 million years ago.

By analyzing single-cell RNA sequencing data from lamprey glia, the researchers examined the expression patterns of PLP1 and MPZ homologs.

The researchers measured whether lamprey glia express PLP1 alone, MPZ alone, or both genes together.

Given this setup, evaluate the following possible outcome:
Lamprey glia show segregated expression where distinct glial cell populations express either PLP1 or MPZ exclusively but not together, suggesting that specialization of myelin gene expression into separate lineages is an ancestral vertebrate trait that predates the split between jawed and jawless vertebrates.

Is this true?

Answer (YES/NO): NO